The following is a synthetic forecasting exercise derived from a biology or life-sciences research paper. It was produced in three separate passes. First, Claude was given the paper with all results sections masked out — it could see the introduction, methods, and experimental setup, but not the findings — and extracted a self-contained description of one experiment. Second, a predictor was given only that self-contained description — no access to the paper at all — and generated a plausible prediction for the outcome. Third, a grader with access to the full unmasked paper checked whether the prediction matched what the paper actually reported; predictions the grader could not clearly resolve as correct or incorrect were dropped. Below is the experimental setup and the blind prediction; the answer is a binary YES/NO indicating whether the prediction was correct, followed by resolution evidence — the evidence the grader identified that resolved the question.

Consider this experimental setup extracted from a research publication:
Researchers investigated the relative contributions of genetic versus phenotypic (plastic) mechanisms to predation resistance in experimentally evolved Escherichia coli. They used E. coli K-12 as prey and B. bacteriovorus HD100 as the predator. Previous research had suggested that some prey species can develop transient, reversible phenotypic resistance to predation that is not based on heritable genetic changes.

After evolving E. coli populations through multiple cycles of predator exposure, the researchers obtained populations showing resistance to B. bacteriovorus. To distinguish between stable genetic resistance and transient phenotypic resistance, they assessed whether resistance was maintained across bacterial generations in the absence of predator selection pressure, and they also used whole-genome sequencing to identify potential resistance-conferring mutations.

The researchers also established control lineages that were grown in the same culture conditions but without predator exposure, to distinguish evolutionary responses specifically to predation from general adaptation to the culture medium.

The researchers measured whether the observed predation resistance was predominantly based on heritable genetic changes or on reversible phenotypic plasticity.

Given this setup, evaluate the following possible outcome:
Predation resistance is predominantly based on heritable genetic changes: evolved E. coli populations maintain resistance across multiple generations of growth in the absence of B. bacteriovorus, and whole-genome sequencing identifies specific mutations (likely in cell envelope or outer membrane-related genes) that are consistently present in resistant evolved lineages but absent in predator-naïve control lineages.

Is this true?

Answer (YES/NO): YES